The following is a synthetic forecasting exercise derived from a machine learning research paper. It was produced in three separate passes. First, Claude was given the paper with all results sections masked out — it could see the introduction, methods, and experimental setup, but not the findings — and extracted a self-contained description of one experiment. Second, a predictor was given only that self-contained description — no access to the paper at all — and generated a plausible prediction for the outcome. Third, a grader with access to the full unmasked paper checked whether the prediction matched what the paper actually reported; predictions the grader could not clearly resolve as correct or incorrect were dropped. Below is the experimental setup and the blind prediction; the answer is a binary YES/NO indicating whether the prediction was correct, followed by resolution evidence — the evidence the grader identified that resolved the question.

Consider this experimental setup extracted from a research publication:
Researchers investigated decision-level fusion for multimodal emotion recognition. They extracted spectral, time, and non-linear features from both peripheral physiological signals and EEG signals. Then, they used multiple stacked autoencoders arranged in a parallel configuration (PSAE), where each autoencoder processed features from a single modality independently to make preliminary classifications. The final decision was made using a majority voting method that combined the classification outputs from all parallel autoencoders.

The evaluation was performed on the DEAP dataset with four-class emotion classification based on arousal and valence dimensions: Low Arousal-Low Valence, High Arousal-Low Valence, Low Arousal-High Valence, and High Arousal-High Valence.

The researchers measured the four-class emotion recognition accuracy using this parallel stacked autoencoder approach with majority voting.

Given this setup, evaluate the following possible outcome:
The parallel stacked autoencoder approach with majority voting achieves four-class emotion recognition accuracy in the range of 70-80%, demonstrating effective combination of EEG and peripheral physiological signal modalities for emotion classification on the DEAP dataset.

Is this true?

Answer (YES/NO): NO